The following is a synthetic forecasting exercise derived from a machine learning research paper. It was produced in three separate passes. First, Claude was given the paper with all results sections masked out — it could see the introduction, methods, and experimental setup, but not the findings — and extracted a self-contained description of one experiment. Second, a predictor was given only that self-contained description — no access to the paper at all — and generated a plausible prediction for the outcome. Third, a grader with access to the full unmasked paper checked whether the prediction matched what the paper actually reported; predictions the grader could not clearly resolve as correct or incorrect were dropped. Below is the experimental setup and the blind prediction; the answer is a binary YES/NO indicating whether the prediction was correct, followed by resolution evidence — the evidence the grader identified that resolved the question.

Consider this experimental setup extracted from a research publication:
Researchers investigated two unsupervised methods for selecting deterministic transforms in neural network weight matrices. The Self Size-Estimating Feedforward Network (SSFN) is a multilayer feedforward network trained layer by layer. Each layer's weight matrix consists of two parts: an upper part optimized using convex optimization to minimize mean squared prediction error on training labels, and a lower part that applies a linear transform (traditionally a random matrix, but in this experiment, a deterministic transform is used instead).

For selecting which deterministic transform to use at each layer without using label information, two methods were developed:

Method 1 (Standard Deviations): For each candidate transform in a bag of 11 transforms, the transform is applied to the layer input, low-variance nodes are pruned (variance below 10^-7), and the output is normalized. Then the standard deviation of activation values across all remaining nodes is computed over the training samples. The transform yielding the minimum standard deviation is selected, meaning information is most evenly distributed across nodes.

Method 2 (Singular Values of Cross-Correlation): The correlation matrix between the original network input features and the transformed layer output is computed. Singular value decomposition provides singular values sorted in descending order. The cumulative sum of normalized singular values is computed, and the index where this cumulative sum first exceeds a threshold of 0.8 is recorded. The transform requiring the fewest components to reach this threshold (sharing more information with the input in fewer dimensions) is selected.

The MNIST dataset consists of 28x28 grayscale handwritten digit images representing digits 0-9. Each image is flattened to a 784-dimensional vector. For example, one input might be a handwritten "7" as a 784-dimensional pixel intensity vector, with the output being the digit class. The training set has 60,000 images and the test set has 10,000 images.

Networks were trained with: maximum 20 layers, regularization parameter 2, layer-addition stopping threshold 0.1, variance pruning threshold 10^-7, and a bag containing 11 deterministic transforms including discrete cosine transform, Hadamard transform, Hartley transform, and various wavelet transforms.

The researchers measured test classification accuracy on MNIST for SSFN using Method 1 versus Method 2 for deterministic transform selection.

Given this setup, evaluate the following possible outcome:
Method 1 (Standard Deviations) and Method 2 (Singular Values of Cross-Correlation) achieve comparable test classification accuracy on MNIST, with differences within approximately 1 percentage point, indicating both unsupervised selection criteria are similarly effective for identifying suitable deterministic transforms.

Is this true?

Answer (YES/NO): YES